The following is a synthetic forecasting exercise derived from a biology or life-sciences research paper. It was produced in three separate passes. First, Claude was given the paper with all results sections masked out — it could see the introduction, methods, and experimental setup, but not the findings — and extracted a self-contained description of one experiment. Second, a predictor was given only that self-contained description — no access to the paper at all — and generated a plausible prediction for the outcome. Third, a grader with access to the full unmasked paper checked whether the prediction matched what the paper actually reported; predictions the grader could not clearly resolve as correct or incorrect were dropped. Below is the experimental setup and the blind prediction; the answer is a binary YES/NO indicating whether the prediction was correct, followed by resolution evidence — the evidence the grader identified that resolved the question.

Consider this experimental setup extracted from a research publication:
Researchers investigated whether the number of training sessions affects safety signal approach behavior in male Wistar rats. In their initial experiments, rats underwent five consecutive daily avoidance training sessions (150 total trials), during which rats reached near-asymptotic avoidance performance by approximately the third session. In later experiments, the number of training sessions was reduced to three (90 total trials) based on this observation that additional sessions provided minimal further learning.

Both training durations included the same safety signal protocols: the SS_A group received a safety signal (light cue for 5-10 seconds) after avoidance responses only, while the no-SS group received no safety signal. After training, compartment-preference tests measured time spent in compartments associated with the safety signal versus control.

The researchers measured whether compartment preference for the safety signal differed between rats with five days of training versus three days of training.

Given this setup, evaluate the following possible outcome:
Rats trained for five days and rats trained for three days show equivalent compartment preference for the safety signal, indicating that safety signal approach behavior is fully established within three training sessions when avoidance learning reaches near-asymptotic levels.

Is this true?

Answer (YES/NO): NO